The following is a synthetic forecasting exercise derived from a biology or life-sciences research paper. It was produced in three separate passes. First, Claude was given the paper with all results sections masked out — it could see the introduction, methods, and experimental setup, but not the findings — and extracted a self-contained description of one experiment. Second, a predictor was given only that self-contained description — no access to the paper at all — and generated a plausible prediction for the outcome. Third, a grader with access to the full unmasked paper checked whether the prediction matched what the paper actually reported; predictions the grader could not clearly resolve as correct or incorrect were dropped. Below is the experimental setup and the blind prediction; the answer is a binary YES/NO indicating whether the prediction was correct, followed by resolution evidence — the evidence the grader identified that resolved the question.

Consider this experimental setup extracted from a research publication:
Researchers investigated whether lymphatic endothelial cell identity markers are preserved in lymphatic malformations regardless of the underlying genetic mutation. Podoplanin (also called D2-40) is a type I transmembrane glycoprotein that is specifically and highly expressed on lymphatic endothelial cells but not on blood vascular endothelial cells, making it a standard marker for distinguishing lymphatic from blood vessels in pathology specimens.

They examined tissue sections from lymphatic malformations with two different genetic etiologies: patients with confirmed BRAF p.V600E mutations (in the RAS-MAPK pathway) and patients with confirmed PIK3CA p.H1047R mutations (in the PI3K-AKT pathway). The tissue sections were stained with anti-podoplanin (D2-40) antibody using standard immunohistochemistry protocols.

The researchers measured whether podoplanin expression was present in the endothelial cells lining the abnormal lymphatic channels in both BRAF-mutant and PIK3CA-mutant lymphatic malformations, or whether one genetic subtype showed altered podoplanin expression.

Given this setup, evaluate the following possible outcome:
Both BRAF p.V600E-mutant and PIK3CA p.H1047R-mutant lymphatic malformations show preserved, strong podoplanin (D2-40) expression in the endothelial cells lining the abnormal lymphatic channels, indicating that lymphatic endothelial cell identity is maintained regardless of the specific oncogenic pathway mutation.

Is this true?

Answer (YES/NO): YES